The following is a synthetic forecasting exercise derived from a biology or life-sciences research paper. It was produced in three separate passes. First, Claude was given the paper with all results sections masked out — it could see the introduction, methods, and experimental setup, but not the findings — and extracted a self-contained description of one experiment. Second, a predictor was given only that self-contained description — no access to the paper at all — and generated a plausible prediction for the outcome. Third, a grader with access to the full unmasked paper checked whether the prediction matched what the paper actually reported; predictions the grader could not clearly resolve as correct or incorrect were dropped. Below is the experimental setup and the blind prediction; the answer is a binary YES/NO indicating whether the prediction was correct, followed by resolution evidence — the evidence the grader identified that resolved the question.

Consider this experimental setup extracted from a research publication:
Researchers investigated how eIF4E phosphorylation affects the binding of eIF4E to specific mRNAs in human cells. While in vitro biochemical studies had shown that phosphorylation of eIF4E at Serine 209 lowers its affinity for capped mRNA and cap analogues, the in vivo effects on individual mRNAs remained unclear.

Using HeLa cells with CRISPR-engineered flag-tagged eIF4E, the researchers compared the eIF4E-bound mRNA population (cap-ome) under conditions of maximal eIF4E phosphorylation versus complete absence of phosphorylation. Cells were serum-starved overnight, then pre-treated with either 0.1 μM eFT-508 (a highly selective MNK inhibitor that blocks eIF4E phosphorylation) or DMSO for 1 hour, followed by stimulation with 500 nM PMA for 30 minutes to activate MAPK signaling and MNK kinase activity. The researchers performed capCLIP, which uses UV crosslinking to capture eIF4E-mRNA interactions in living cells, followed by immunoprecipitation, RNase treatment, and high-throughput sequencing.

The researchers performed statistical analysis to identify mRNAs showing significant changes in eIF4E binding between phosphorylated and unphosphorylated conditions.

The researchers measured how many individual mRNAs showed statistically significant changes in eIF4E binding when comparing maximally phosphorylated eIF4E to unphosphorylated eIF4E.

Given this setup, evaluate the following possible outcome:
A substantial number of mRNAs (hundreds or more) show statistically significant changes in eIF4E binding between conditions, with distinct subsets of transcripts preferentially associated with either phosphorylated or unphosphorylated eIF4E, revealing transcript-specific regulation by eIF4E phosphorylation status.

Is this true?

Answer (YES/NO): NO